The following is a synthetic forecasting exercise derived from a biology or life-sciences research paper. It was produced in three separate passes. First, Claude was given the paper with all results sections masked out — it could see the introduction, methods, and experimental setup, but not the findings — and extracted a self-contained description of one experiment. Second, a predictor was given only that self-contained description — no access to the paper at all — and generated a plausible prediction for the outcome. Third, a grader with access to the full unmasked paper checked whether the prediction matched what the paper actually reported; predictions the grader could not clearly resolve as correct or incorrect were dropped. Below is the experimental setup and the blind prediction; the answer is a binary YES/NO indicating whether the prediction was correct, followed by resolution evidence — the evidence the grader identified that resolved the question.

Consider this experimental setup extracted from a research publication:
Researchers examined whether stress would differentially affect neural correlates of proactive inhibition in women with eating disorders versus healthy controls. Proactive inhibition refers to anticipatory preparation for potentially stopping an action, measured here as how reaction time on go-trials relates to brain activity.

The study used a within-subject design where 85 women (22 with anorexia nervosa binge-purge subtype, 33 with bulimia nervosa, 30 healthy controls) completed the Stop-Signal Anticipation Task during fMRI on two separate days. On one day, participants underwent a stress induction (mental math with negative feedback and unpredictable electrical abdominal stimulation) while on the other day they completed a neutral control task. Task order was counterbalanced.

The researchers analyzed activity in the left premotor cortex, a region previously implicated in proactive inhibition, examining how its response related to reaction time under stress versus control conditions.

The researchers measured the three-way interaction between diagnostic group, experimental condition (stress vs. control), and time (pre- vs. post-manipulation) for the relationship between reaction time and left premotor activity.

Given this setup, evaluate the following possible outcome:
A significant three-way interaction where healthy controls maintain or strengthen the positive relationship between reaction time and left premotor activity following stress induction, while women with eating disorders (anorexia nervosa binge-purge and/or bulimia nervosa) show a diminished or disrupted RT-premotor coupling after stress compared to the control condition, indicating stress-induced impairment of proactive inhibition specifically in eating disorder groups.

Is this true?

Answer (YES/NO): YES